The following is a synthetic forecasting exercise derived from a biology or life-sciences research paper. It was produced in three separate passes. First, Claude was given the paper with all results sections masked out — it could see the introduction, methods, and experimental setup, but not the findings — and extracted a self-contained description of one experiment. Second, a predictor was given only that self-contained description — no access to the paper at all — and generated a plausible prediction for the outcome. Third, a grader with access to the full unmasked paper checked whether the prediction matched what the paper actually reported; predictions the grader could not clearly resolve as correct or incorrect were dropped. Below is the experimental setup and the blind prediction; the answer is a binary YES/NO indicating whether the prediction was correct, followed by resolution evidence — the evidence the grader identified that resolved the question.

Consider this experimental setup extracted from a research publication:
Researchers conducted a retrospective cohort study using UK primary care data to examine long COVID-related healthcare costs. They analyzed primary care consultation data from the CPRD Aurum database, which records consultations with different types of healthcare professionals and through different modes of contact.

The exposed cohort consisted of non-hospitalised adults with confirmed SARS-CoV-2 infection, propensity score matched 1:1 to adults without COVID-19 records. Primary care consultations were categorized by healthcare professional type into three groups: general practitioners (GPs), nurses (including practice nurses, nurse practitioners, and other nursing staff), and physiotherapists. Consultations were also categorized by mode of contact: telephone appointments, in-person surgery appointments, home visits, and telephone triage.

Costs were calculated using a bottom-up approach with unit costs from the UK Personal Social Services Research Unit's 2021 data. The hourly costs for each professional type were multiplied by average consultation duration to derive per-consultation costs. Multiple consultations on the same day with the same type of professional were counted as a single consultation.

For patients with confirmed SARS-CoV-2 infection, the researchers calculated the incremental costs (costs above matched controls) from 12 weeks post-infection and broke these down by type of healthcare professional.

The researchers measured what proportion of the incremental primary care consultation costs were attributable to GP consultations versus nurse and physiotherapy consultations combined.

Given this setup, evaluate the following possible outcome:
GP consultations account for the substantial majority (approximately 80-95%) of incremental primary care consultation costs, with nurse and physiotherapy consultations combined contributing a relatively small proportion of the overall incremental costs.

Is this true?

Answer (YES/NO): YES